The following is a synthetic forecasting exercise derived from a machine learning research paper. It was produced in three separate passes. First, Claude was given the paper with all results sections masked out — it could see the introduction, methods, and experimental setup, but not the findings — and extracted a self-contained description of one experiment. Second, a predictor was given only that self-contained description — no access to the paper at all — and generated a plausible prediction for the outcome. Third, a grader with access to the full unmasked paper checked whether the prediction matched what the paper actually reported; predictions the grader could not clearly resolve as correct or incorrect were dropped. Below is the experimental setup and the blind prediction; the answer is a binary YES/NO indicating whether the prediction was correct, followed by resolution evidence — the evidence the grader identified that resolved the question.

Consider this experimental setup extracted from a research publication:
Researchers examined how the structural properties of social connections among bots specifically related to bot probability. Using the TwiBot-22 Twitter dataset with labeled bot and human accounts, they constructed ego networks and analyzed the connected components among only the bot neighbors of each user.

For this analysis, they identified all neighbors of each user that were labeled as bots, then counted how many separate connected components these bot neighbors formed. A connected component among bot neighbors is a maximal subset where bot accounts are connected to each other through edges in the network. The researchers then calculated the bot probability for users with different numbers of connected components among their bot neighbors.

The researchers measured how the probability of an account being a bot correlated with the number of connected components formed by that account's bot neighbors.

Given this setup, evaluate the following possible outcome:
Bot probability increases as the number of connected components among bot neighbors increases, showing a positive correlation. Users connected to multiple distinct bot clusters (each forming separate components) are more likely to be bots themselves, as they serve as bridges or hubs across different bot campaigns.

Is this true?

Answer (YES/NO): NO